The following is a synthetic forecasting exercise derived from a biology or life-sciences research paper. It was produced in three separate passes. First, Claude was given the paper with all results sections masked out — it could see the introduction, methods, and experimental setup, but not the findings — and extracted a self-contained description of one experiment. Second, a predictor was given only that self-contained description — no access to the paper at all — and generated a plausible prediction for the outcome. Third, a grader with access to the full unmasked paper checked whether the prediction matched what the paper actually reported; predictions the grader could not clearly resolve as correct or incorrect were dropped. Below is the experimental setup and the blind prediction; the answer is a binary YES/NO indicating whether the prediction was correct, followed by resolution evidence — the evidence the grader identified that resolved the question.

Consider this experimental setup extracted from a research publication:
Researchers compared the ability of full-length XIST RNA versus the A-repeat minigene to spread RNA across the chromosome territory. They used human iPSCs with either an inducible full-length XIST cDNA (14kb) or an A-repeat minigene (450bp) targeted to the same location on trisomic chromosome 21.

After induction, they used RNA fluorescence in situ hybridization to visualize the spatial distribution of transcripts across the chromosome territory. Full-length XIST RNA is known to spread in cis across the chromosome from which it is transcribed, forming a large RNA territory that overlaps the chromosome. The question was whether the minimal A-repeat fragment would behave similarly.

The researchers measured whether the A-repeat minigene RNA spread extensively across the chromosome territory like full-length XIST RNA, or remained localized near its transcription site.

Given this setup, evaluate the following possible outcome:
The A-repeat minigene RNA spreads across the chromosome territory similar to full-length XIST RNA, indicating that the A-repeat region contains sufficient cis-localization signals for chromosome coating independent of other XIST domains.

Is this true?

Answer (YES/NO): NO